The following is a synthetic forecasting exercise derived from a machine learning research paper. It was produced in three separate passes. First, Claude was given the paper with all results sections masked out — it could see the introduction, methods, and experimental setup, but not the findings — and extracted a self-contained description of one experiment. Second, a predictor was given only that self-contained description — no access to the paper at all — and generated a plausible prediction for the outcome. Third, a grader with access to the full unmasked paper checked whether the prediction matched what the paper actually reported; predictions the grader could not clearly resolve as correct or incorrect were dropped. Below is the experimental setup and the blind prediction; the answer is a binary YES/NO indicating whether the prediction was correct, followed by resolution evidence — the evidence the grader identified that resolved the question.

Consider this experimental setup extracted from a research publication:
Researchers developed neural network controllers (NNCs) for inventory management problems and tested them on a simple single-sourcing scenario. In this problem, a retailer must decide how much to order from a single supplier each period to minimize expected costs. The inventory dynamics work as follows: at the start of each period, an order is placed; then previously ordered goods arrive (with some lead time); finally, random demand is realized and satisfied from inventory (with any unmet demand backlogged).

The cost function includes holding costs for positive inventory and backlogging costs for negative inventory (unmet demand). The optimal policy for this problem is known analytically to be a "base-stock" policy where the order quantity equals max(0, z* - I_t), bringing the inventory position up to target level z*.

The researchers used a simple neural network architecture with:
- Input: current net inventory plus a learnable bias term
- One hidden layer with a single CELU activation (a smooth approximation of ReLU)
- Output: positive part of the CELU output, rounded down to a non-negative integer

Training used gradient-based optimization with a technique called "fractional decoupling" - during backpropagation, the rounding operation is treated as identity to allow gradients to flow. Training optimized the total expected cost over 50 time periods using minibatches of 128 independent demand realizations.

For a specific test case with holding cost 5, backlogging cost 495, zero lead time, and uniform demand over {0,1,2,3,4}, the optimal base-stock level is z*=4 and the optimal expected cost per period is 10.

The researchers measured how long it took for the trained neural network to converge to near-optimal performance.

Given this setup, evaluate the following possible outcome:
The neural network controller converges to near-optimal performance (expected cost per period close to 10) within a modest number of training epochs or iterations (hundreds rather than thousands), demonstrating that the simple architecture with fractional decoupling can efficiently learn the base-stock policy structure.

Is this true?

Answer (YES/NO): NO